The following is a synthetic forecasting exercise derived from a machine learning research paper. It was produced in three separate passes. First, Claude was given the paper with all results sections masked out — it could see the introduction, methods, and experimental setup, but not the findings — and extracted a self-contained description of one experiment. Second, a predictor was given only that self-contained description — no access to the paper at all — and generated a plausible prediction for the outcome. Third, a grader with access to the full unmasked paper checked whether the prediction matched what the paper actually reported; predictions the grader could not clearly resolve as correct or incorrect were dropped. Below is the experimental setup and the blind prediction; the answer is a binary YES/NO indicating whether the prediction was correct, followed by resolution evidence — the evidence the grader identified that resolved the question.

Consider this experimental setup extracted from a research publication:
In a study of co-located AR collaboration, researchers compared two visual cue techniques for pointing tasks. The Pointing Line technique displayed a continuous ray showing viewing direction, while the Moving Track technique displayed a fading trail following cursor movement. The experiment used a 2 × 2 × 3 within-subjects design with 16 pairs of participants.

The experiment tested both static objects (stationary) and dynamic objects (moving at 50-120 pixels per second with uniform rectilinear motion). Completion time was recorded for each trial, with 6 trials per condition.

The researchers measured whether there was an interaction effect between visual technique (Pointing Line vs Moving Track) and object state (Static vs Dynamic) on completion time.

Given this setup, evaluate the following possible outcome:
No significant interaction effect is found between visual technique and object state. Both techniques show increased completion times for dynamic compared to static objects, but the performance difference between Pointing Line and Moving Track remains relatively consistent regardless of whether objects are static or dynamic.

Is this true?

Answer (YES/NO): NO